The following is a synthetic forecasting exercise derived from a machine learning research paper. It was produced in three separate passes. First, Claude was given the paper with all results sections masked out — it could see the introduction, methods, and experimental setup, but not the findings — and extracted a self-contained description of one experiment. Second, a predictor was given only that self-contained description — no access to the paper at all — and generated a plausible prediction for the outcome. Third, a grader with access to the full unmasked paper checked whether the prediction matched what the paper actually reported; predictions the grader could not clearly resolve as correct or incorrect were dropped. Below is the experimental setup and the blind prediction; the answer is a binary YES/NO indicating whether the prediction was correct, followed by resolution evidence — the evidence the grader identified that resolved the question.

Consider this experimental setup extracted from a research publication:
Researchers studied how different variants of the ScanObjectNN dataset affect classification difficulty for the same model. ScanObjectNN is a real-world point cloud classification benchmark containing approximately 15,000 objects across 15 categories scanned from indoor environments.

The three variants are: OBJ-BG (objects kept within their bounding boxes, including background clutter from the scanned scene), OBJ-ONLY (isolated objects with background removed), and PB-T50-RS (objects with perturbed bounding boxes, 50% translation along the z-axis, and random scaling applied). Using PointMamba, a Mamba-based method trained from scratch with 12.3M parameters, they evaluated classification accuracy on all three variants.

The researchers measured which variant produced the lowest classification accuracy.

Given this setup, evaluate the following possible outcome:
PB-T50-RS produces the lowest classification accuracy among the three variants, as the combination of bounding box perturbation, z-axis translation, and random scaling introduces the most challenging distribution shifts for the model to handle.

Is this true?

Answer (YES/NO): YES